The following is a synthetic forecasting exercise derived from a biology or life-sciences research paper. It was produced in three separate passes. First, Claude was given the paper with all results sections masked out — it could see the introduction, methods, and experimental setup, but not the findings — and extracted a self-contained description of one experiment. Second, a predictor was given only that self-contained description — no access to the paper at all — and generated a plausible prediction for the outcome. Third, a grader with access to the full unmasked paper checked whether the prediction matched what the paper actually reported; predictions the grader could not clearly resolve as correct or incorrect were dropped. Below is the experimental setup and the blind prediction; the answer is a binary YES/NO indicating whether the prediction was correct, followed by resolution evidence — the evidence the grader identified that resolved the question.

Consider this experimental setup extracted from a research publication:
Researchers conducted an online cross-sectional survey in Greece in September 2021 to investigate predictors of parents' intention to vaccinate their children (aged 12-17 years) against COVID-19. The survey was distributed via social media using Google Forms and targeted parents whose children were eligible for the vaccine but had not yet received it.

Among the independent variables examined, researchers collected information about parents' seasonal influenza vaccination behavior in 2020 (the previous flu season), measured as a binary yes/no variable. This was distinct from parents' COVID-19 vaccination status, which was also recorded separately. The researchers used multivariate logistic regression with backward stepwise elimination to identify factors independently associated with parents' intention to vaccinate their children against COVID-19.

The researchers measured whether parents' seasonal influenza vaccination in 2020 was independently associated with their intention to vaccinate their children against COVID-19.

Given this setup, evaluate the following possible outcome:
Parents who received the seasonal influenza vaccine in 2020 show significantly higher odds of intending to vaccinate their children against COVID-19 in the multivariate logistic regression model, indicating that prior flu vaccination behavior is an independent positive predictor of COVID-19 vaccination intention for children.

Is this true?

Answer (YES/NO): YES